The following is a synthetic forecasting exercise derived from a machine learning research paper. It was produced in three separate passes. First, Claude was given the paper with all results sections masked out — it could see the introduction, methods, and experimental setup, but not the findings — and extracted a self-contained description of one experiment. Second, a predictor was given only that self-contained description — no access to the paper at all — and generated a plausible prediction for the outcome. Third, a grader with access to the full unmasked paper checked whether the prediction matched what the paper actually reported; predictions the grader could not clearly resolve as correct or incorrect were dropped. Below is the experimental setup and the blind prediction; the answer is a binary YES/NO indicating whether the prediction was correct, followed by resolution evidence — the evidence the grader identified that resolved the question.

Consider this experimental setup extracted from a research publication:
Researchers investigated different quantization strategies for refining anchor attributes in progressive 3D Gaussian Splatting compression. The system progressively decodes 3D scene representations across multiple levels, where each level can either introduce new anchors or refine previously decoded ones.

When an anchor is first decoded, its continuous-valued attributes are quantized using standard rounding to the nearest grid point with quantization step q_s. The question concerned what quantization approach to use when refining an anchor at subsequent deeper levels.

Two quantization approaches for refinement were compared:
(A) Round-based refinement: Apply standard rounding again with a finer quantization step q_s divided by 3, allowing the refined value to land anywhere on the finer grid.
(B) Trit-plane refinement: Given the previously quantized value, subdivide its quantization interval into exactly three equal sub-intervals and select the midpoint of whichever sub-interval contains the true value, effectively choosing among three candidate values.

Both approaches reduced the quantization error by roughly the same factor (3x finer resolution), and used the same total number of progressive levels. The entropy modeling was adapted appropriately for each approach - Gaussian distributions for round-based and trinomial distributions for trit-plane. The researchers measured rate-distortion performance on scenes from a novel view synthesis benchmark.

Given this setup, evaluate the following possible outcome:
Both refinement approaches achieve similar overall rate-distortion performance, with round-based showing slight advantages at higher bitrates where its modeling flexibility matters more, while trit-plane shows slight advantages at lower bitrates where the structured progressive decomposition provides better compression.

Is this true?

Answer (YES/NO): NO